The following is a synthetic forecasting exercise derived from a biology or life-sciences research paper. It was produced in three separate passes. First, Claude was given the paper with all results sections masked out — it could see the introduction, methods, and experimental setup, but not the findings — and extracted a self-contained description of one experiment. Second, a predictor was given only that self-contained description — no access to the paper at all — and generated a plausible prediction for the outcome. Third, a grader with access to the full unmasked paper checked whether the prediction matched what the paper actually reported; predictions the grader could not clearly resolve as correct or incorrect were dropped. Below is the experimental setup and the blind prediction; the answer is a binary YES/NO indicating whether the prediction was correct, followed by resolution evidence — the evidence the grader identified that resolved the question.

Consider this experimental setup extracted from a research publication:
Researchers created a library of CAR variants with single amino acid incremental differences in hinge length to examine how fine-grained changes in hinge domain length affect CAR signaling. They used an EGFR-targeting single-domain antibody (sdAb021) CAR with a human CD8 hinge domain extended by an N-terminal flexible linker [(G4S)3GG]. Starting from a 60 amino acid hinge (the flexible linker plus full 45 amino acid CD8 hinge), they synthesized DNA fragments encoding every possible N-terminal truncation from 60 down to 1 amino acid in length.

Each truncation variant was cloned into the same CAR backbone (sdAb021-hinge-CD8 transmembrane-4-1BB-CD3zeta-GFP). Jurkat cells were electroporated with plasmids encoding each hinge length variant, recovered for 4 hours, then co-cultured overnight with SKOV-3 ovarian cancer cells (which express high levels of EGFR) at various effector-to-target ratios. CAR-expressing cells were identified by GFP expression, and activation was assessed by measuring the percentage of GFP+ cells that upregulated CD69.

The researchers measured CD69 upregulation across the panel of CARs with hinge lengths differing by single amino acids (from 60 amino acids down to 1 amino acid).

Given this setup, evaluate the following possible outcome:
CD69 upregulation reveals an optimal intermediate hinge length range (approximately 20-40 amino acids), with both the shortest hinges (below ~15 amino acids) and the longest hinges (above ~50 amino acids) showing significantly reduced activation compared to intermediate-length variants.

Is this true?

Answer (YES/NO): NO